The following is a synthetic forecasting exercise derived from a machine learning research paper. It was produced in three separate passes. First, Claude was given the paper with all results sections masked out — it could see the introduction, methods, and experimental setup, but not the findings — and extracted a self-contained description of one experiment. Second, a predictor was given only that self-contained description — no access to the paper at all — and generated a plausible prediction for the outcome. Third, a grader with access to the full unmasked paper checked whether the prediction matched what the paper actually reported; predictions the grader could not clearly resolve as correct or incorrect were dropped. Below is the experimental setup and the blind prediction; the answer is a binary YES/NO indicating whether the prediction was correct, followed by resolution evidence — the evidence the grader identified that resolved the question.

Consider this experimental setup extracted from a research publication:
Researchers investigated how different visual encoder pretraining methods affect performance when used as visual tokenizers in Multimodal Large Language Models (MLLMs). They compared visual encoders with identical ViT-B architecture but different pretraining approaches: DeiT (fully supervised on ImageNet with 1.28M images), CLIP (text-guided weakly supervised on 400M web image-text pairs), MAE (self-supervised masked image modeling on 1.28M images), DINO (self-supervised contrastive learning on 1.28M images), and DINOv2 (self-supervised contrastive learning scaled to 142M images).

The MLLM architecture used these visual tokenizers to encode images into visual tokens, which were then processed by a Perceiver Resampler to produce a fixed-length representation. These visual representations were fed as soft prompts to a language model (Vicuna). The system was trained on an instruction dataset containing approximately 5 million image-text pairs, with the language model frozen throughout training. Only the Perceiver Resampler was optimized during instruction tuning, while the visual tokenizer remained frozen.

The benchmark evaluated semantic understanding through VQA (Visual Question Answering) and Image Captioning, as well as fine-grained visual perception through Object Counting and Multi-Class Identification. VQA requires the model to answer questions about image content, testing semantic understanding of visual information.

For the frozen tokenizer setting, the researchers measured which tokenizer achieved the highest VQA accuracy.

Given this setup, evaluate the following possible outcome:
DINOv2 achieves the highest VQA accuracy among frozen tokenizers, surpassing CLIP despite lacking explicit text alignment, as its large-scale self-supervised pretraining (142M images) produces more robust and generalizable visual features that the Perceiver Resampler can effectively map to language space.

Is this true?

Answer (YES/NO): NO